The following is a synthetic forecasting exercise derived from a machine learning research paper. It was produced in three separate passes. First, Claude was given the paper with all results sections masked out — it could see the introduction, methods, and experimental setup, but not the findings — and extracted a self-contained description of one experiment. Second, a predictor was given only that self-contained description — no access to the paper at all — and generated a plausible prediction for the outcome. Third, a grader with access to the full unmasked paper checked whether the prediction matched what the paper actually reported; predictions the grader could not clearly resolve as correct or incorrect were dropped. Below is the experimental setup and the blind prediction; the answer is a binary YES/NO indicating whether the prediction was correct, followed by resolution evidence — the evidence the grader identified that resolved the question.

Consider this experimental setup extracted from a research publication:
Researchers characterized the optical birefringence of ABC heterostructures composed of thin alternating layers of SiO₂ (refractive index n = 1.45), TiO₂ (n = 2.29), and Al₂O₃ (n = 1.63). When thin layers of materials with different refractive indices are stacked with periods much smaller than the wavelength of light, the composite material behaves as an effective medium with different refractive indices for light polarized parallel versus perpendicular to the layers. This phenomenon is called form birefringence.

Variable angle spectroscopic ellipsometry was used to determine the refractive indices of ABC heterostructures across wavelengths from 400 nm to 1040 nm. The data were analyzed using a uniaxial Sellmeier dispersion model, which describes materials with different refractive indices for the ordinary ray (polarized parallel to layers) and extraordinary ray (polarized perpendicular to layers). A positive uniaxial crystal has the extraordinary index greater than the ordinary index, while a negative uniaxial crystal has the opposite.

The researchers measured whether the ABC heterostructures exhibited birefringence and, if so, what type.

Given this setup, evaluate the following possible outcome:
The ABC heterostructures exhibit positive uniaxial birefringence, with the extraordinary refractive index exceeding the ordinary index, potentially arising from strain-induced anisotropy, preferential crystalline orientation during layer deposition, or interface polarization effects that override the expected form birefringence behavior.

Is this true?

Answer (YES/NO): NO